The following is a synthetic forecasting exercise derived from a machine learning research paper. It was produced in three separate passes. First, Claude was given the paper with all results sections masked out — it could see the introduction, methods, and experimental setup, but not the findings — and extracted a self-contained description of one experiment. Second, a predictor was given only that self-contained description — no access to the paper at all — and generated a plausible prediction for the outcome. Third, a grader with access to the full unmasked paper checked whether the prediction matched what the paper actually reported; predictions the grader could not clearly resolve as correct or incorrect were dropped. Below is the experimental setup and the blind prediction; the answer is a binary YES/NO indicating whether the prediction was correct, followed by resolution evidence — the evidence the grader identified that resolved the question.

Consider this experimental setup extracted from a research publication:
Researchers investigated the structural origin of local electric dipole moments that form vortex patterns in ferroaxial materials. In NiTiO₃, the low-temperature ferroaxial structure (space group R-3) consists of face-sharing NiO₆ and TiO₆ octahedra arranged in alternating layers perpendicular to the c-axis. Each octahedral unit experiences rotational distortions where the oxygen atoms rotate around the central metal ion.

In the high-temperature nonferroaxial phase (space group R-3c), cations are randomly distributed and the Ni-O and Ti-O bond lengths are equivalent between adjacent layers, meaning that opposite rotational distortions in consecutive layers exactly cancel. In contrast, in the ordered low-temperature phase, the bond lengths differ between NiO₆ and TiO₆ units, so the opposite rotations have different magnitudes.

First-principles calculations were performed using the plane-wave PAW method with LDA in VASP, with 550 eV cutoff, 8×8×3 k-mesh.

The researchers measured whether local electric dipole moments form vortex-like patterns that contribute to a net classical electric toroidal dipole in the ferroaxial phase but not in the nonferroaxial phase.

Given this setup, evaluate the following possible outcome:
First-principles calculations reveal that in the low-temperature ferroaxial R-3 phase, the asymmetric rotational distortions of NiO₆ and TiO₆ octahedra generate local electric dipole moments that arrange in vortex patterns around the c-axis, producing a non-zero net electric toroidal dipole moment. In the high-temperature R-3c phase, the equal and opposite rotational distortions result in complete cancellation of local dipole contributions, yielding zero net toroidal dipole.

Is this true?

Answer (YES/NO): YES